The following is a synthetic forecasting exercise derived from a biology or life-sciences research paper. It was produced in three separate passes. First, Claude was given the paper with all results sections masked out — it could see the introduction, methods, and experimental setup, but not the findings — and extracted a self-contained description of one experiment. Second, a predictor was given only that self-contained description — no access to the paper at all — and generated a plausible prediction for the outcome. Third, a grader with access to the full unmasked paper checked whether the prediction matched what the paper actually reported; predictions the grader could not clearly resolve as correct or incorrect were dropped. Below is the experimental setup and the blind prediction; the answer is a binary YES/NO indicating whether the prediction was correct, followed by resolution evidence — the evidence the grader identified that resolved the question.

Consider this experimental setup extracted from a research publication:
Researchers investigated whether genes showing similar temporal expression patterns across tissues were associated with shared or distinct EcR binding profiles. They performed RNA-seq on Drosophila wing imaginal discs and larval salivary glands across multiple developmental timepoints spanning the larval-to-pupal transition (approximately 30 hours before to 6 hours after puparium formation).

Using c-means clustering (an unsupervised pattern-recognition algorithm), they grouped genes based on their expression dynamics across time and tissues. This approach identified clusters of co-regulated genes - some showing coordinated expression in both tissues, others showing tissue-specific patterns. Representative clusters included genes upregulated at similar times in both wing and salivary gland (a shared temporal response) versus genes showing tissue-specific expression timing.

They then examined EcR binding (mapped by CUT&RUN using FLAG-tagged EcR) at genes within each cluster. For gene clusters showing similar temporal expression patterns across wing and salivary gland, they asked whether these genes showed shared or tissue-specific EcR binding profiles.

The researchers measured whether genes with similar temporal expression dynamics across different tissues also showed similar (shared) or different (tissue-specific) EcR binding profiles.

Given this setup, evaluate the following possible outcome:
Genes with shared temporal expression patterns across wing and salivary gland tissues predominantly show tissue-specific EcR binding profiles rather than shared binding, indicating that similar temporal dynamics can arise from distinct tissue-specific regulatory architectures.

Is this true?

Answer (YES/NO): NO